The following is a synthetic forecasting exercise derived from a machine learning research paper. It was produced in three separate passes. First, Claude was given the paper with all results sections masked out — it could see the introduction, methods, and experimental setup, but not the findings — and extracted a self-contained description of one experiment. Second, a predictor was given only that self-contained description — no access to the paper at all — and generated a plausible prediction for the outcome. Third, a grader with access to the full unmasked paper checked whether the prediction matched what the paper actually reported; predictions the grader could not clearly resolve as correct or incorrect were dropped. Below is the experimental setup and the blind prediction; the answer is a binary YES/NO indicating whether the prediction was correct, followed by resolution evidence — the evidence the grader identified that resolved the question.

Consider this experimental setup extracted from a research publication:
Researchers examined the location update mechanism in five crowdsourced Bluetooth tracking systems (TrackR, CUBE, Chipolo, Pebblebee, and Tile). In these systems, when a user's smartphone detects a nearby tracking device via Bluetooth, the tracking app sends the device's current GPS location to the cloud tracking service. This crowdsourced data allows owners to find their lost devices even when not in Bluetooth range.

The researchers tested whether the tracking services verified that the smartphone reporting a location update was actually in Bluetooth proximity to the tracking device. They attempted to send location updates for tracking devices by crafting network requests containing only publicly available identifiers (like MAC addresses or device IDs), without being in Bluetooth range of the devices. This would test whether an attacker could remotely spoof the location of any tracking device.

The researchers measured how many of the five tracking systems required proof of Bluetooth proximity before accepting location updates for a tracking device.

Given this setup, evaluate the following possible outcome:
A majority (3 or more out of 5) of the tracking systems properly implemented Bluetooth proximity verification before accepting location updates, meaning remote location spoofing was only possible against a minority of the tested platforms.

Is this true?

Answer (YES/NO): NO